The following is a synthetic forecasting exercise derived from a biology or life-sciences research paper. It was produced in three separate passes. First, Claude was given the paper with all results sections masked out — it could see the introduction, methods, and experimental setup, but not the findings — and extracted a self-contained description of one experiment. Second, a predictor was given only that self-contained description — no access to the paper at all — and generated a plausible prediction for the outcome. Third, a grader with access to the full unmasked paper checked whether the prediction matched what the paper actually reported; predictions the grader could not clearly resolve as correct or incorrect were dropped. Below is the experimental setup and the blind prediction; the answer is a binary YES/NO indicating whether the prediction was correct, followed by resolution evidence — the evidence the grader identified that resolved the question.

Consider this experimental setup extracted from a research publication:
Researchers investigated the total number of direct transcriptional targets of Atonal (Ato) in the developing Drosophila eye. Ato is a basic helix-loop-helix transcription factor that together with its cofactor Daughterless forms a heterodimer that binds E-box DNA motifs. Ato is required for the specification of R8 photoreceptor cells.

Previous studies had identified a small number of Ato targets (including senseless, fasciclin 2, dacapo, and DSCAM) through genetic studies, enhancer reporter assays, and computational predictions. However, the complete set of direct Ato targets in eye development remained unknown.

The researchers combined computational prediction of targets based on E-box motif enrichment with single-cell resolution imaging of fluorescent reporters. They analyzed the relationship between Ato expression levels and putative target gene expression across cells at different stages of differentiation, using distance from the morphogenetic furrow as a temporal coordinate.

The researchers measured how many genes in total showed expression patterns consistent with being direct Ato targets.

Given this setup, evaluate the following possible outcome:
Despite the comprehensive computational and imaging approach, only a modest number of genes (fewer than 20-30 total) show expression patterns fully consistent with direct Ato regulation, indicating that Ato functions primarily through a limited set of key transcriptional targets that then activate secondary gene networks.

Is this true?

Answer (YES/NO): YES